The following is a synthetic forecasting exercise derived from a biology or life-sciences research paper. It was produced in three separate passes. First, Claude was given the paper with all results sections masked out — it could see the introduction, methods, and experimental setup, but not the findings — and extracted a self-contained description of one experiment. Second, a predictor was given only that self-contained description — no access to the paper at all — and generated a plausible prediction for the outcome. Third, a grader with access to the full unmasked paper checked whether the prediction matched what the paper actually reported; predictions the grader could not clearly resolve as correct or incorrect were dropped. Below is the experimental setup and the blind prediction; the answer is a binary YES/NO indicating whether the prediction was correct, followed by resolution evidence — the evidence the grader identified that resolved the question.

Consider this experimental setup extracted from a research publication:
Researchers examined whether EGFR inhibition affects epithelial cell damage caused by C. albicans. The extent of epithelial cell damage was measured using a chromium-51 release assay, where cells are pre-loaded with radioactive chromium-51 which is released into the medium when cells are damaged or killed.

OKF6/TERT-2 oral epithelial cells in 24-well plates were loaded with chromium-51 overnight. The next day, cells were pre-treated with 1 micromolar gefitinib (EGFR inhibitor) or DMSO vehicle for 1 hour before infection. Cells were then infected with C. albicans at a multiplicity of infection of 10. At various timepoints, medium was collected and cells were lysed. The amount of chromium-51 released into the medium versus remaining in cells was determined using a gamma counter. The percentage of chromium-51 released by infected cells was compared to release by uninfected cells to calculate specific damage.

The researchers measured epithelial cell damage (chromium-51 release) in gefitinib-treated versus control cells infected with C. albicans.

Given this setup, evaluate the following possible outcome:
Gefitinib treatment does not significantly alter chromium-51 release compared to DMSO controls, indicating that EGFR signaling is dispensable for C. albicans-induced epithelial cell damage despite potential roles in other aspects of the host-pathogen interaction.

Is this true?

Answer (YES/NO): YES